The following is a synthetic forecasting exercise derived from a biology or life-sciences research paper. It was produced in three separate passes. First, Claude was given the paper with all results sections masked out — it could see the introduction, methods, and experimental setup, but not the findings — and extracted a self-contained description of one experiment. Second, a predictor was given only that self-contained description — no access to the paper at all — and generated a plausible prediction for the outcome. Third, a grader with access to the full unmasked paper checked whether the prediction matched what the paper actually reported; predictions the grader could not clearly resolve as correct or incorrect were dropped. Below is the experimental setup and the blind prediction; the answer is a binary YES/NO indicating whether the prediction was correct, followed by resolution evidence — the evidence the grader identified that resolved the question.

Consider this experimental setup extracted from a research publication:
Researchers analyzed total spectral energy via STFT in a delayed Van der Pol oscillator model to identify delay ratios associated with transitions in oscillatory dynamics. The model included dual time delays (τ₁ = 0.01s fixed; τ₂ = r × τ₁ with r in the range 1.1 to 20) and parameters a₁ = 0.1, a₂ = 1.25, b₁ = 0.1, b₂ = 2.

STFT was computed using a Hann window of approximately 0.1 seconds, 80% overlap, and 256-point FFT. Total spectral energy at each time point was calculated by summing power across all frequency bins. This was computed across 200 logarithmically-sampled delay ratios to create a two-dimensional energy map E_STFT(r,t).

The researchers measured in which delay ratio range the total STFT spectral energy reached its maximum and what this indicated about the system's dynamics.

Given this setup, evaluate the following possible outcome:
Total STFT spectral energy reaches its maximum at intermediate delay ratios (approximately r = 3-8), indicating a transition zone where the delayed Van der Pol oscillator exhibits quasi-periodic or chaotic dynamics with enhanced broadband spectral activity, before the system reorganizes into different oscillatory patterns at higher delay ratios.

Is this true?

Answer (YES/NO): NO